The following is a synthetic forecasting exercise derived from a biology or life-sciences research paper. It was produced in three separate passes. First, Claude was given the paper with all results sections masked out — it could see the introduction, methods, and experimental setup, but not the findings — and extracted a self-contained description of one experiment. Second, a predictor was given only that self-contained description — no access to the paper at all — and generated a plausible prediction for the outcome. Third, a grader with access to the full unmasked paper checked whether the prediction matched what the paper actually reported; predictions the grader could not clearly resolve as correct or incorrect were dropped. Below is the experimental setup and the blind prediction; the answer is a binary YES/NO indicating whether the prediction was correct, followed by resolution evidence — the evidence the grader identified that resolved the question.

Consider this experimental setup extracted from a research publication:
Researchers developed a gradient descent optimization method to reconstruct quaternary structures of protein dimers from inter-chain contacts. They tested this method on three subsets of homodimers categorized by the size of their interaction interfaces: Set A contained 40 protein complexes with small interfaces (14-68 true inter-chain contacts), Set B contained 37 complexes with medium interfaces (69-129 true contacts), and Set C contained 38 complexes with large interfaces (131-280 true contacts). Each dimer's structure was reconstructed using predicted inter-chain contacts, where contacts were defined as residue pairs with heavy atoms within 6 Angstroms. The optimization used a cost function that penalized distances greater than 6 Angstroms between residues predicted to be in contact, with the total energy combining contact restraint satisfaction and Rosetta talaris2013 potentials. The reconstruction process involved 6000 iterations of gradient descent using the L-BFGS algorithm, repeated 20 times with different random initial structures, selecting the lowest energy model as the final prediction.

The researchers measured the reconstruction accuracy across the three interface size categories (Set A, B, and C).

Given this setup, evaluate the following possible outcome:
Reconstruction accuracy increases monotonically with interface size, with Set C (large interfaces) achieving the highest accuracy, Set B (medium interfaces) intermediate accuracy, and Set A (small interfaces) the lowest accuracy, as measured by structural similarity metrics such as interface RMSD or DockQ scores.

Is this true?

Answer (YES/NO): YES